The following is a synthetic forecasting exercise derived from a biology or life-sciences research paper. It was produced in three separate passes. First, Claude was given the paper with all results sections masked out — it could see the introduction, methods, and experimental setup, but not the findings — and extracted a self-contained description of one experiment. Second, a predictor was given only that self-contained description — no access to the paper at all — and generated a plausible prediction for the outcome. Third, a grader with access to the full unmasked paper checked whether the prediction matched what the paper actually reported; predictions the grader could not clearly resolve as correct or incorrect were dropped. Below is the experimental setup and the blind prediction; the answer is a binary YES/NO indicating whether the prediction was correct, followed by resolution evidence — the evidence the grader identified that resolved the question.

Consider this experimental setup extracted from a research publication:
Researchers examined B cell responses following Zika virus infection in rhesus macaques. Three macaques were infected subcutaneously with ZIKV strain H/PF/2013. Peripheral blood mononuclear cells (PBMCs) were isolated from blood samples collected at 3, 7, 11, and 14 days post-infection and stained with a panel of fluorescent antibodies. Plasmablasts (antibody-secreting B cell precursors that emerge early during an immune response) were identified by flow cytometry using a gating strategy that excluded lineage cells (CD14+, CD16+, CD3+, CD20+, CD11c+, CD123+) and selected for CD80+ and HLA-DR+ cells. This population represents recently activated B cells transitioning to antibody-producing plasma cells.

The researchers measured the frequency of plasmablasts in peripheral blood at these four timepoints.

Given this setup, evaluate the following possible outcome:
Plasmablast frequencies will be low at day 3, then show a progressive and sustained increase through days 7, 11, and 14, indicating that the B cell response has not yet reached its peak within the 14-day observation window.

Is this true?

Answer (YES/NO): NO